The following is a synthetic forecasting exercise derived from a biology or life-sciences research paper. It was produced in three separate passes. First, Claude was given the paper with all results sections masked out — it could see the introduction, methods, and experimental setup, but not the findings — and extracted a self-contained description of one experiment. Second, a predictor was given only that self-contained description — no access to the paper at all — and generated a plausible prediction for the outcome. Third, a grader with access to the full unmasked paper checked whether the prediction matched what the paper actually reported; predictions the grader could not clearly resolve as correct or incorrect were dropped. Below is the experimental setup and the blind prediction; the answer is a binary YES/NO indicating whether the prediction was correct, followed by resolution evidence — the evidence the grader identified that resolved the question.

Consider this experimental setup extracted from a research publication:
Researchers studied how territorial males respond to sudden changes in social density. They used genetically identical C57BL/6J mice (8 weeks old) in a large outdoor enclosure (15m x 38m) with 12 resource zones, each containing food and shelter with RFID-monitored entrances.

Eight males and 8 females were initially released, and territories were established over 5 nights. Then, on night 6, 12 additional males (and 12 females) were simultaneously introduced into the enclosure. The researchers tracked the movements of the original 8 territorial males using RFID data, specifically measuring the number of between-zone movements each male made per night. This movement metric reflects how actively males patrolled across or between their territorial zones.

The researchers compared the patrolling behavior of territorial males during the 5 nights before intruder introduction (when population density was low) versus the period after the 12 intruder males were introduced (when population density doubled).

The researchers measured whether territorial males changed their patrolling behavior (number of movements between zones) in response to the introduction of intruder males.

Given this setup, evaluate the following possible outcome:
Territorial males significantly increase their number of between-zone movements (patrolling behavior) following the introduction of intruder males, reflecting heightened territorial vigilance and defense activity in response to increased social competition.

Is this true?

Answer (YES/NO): NO